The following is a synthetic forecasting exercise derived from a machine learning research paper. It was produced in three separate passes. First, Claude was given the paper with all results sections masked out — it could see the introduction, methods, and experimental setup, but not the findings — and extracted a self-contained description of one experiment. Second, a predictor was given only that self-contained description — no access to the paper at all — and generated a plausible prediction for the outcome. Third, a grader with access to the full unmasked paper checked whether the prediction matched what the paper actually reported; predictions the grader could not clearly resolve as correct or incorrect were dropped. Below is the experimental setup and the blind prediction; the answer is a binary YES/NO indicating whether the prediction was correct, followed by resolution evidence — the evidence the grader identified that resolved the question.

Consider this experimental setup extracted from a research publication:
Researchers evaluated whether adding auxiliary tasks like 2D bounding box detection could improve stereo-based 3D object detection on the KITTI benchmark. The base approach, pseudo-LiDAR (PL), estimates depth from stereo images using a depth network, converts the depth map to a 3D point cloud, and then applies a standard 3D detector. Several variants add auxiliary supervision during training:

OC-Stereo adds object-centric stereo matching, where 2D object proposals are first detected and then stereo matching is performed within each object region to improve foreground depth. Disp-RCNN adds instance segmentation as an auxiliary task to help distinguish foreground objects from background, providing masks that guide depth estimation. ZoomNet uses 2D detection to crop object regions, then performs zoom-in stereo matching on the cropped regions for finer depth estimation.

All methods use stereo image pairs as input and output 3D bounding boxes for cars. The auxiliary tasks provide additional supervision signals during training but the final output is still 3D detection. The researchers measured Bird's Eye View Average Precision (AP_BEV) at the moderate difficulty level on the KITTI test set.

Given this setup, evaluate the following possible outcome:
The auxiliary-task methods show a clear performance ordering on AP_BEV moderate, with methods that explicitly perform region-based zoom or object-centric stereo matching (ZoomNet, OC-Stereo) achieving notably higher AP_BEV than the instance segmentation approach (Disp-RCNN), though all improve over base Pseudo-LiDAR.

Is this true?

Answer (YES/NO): NO